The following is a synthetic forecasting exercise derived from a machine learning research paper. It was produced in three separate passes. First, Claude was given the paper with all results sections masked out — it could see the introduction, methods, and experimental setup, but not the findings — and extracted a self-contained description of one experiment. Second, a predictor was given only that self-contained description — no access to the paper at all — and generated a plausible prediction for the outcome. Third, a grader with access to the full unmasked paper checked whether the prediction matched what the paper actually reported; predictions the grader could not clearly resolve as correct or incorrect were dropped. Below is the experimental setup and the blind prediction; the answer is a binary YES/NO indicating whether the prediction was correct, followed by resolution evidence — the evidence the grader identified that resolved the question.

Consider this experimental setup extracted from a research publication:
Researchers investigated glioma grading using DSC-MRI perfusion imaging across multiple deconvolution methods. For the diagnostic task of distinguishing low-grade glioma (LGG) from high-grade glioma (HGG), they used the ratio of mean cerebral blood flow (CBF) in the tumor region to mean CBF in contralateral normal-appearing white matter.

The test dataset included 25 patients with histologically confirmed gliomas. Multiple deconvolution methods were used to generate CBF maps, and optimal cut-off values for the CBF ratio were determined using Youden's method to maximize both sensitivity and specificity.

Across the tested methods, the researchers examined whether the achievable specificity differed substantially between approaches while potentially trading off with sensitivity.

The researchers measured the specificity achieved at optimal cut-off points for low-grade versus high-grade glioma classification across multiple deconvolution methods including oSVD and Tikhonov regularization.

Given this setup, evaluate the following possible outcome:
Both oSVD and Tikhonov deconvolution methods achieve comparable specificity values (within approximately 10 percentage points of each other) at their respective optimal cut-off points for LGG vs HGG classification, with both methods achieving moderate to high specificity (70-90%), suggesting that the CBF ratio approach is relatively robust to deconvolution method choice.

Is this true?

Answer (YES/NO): NO